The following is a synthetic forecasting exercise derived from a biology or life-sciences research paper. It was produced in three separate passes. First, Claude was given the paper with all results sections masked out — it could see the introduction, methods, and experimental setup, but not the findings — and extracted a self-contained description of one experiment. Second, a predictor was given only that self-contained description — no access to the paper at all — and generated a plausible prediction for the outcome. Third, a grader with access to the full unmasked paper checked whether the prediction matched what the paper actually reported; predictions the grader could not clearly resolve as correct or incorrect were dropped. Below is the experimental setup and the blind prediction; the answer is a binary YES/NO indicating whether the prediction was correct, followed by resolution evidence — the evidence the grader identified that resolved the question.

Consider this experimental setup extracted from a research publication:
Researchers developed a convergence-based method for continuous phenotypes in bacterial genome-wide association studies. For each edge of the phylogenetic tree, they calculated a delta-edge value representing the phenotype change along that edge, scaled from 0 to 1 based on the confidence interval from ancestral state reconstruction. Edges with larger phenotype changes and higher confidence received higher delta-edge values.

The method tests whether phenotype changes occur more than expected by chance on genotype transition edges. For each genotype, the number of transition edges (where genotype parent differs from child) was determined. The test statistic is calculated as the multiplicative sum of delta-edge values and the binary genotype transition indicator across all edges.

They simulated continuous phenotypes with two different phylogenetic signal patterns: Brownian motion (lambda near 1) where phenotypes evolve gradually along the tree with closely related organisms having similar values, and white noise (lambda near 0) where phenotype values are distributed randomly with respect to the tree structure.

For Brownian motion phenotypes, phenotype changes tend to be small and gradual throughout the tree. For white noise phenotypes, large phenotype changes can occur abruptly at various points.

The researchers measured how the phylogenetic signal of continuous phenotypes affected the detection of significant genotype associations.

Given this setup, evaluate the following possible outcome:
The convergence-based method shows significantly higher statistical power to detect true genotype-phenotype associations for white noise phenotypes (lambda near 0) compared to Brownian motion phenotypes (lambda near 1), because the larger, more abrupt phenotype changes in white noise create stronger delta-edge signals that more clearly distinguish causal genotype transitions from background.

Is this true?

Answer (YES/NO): YES